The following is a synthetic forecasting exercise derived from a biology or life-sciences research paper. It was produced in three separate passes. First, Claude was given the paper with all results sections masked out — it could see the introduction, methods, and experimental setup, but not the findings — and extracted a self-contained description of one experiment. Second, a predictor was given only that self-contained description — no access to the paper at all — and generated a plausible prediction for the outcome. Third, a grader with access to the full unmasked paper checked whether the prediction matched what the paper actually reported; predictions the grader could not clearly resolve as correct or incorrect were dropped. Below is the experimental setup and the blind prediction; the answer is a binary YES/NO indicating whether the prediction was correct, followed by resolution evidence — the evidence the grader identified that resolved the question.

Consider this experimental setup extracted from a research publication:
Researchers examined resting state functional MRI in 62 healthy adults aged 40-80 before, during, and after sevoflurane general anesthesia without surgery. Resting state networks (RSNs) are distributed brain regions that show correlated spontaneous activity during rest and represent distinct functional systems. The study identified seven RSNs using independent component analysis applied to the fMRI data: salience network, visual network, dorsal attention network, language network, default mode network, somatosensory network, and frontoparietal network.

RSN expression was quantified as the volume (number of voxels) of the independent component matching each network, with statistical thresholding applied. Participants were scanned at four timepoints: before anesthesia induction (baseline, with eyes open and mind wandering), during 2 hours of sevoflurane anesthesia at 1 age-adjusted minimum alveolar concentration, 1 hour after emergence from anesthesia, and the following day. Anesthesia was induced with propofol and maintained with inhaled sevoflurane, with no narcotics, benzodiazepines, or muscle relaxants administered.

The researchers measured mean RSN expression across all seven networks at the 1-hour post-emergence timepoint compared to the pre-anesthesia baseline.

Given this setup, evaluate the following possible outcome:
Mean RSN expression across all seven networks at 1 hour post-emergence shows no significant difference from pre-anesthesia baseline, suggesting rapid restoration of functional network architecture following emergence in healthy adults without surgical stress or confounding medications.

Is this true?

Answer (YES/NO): NO